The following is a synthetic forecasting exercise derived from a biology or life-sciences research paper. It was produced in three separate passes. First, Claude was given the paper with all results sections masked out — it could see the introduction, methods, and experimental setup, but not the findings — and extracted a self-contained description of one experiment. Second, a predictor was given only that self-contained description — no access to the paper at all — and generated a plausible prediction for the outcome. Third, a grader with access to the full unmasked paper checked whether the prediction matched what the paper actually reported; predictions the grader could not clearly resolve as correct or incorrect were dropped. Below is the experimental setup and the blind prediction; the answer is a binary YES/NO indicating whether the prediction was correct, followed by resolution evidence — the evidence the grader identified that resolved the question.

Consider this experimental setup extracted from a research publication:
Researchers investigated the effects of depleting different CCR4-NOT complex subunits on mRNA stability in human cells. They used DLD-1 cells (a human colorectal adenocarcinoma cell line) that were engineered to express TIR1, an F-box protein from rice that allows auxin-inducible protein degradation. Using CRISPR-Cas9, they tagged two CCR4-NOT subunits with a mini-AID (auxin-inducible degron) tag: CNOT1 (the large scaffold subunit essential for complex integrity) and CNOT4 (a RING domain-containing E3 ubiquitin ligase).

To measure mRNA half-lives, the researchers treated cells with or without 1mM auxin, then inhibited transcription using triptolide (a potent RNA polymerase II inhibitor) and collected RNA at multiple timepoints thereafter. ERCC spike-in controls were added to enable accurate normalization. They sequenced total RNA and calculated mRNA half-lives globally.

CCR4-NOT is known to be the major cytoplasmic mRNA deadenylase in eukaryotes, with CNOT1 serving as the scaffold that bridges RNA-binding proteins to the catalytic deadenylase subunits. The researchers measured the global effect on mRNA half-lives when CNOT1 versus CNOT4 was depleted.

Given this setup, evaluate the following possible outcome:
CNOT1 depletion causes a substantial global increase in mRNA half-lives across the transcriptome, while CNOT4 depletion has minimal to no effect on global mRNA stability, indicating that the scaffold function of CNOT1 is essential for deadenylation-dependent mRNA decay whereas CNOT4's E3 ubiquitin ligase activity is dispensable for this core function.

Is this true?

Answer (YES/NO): NO